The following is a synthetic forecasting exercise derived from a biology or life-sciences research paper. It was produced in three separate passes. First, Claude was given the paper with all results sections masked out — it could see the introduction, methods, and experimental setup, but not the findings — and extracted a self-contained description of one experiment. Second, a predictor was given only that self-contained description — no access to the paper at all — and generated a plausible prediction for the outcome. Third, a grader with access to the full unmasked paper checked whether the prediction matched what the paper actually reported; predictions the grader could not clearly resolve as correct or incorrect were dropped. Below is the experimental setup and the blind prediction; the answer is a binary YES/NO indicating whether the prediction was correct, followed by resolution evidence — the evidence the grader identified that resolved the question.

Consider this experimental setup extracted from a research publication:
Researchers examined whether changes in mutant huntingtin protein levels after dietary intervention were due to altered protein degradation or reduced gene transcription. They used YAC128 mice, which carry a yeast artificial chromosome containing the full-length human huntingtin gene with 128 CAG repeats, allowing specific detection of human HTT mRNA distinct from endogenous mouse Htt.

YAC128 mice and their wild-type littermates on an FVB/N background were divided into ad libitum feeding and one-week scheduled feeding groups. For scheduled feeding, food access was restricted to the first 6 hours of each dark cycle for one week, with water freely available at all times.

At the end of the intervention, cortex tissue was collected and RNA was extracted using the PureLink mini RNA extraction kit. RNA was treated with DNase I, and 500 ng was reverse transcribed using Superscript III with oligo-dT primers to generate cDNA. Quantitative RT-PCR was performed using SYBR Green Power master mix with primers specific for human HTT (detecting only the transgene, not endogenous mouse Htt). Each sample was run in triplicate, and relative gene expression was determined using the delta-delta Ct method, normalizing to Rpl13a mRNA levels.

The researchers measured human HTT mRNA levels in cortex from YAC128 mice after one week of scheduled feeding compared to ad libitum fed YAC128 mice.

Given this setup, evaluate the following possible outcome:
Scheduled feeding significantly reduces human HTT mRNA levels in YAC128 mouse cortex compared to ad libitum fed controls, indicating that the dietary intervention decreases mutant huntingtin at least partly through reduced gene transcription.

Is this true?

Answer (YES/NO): NO